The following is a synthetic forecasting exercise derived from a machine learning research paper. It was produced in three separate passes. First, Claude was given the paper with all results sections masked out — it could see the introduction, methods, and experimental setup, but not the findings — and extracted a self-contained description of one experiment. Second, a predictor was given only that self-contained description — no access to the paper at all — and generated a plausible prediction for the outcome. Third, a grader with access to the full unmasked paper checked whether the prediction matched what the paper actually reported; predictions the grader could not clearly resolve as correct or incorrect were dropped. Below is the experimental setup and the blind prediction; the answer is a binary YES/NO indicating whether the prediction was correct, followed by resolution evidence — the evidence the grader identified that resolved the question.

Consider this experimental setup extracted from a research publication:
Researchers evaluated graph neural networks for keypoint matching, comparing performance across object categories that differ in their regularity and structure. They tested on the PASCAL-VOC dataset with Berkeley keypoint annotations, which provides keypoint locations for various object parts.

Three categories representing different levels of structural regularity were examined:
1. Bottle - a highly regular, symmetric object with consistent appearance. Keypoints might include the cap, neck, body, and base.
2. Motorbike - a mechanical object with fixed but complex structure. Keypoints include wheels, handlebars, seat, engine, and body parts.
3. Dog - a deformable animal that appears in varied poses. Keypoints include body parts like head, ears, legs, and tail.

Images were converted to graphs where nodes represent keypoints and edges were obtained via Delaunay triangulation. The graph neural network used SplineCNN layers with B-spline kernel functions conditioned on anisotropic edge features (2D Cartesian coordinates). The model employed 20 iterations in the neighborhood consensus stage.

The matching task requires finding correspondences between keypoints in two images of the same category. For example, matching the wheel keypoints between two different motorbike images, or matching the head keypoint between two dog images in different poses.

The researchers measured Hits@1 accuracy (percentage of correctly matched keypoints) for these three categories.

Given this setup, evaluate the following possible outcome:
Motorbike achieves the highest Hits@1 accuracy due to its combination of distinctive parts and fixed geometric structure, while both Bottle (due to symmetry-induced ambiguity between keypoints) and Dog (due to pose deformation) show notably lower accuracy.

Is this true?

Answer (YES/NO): NO